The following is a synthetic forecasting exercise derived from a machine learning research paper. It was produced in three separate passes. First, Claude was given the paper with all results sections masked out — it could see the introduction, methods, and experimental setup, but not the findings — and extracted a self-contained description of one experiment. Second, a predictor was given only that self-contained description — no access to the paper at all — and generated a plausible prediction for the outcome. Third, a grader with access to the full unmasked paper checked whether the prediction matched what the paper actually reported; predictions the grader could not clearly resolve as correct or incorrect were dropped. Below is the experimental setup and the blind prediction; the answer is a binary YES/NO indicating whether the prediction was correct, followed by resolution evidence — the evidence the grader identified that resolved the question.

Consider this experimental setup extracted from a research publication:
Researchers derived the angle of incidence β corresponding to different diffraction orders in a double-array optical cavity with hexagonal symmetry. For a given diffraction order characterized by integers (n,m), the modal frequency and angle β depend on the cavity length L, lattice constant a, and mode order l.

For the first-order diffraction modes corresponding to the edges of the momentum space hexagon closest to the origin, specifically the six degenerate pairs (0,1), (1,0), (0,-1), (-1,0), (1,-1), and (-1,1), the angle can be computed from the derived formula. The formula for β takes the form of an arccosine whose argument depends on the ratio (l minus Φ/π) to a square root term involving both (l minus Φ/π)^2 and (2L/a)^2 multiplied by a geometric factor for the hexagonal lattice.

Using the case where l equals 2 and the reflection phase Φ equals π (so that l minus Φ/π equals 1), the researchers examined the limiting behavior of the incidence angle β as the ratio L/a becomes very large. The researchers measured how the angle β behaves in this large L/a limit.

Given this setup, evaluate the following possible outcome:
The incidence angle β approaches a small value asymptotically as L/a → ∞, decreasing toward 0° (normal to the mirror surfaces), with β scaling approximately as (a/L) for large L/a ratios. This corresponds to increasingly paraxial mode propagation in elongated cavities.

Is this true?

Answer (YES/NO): NO